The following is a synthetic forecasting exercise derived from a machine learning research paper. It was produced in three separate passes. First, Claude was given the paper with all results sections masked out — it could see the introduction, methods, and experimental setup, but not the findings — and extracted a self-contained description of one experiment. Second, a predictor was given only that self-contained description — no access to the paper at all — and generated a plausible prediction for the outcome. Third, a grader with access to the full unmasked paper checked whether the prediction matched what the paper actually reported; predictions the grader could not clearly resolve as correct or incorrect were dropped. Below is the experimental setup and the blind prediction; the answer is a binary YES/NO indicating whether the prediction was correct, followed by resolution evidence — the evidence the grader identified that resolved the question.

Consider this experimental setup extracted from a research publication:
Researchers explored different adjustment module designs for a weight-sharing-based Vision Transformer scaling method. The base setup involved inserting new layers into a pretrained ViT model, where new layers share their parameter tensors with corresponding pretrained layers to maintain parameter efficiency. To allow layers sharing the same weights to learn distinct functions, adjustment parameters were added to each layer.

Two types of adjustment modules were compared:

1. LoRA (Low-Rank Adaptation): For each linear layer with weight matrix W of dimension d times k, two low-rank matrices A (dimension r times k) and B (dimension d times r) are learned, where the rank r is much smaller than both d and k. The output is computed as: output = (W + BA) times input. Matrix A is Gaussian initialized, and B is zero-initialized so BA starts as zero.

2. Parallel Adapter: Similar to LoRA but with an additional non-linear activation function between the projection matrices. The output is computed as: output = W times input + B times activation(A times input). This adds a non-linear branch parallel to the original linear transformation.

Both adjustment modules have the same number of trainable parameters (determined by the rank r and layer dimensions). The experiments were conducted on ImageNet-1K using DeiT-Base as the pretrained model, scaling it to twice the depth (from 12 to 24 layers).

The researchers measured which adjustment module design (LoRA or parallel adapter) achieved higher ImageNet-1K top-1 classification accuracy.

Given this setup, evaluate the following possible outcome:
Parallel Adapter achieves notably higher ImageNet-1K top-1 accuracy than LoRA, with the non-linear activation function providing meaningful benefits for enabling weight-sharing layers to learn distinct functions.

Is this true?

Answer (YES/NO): YES